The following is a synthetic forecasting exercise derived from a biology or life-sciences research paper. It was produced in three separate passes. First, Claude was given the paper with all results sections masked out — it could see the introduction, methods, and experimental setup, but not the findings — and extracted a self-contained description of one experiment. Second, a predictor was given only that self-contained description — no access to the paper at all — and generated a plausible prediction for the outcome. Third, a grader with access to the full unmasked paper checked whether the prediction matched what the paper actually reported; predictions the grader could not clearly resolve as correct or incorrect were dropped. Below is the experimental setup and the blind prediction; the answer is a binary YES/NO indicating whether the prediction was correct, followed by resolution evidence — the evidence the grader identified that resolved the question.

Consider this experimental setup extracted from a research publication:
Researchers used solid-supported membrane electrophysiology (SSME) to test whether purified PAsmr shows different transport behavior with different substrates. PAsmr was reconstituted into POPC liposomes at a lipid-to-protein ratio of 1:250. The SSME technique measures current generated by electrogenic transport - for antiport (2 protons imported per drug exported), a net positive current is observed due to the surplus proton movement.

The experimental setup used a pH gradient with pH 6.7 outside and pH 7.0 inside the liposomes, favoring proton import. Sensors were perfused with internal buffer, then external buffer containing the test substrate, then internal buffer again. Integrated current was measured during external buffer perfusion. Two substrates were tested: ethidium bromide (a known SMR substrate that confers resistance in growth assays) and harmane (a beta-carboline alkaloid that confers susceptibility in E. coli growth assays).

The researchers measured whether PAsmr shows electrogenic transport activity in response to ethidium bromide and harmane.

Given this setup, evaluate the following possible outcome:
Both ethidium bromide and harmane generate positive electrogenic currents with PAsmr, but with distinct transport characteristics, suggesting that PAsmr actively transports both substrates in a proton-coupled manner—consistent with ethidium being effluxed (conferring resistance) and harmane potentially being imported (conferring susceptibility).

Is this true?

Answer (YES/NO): NO